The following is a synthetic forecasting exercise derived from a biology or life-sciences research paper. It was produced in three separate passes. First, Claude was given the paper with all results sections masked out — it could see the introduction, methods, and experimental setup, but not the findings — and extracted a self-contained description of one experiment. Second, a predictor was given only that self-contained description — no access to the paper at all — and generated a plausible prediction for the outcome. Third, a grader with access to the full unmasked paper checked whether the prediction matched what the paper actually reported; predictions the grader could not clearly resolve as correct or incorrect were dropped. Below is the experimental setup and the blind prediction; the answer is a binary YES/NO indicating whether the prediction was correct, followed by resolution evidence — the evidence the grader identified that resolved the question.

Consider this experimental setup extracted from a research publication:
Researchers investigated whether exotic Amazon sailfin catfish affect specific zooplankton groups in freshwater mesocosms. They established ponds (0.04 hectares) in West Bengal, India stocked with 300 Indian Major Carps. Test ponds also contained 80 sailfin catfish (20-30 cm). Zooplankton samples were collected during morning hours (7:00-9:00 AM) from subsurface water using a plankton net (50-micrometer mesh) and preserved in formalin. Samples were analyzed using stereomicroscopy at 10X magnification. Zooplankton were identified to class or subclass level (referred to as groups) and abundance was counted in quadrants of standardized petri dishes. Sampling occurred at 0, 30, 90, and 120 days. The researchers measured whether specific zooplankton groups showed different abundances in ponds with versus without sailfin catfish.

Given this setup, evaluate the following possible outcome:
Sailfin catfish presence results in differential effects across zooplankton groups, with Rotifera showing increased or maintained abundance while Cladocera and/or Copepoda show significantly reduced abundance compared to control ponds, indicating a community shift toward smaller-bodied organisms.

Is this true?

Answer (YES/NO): NO